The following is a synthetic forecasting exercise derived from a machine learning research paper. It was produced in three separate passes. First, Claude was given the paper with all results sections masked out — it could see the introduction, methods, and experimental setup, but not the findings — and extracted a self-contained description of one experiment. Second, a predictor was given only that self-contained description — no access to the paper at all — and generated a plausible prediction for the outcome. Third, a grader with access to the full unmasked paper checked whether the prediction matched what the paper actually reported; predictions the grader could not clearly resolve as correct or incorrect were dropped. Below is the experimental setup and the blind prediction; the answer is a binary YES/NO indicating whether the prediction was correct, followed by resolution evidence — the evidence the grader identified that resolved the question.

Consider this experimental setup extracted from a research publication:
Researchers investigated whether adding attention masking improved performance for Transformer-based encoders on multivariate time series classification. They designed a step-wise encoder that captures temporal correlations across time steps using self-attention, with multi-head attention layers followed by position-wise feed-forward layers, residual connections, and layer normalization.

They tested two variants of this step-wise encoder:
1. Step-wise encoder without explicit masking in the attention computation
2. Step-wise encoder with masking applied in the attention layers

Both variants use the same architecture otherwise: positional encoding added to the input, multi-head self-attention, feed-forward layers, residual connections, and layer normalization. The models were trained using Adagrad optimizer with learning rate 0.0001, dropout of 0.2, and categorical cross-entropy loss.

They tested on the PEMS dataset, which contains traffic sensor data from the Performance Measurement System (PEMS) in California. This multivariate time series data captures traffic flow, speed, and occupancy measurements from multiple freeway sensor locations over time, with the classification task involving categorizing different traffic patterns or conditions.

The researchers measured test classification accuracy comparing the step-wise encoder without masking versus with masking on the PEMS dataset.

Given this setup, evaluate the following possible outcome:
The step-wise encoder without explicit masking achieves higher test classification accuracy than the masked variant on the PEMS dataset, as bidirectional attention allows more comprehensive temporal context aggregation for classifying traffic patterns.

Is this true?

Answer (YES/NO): YES